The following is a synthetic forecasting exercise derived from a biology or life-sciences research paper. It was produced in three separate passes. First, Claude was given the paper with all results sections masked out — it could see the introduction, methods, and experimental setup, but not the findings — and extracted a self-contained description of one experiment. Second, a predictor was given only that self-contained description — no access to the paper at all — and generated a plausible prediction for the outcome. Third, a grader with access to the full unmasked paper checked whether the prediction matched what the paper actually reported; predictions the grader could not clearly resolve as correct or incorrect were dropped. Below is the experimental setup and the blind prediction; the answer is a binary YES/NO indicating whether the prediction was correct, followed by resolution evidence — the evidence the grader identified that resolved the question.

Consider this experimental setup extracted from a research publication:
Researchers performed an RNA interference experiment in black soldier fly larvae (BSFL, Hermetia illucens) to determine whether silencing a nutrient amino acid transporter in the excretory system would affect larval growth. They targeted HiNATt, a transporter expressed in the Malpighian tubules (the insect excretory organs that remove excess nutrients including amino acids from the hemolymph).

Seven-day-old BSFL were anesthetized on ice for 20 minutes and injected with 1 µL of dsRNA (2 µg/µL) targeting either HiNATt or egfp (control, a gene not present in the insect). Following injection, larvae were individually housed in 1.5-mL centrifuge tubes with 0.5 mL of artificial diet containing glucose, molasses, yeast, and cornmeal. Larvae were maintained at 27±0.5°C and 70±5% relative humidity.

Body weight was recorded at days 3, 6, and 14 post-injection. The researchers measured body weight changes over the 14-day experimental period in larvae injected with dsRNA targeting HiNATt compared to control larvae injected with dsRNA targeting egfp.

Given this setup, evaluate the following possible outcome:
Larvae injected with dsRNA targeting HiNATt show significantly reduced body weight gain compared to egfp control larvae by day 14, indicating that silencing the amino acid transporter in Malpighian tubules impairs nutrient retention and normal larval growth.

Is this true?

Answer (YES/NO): NO